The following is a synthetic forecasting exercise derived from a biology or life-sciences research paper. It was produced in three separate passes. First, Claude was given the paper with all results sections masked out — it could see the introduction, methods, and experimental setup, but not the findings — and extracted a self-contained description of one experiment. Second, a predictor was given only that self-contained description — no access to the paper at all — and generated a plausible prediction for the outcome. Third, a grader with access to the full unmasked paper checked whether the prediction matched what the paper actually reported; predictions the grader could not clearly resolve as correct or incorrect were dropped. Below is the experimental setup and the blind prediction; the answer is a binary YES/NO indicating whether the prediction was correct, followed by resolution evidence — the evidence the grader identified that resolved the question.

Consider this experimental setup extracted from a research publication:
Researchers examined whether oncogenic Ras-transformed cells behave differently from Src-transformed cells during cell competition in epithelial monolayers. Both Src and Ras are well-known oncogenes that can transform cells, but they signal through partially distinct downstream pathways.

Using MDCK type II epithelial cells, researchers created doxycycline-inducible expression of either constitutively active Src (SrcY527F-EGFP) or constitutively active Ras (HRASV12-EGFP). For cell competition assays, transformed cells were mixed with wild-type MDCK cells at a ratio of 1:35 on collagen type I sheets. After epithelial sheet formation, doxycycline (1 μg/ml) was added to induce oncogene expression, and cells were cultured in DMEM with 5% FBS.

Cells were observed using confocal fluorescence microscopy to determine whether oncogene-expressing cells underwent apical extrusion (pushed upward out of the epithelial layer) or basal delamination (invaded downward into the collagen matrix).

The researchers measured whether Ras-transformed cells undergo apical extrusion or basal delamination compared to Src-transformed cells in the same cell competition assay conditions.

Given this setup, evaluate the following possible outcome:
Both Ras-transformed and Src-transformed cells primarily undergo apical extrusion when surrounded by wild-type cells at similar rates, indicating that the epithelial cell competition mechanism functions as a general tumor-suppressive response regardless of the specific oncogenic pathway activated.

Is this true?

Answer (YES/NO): NO